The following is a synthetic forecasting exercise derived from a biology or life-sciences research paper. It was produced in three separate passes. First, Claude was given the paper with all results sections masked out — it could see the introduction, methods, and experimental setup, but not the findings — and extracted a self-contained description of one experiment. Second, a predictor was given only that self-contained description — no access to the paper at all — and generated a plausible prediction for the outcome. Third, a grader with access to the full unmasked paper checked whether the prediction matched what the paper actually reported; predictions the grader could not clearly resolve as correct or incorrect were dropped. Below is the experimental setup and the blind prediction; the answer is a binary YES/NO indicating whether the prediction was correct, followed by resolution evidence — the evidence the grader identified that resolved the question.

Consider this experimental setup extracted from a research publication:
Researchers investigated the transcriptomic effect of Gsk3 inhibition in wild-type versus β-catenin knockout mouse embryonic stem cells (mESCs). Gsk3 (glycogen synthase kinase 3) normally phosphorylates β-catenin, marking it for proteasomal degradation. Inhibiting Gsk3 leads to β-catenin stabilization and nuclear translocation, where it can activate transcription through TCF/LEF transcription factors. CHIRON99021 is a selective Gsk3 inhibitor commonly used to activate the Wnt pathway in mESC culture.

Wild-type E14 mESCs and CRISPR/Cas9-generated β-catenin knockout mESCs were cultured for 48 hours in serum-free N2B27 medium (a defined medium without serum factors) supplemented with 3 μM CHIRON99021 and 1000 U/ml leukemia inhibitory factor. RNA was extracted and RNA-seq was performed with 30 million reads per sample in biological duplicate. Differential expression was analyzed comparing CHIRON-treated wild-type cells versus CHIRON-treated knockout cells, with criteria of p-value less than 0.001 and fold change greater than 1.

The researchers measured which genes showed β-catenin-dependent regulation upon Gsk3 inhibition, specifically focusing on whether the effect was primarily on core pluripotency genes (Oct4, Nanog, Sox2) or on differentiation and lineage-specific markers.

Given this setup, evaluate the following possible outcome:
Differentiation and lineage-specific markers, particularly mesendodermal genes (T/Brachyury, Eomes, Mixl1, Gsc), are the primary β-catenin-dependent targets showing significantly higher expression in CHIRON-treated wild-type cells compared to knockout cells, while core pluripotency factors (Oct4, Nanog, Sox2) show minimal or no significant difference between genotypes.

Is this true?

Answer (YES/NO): YES